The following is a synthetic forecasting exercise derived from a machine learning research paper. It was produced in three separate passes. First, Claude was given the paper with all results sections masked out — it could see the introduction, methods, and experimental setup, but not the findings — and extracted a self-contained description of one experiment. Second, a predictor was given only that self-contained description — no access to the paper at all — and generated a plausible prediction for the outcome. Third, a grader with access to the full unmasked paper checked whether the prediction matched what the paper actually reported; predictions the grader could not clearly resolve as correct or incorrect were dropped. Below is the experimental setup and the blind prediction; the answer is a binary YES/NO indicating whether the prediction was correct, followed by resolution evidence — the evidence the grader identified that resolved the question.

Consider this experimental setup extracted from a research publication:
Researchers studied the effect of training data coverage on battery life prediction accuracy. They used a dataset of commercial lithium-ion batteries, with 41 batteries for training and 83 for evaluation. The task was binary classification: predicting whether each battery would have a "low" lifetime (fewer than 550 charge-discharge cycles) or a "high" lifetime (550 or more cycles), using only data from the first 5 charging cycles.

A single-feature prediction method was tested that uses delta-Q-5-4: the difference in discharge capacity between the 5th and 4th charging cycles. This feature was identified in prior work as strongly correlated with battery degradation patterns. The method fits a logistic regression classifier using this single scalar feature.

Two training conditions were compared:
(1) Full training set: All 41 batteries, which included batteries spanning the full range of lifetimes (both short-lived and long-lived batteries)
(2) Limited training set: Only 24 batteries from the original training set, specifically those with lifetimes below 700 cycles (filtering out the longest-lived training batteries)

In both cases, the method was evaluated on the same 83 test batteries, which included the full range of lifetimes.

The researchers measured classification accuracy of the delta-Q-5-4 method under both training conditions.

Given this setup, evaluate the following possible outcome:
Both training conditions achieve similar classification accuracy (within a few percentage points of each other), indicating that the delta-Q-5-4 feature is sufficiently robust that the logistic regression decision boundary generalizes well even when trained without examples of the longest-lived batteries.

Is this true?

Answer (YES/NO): NO